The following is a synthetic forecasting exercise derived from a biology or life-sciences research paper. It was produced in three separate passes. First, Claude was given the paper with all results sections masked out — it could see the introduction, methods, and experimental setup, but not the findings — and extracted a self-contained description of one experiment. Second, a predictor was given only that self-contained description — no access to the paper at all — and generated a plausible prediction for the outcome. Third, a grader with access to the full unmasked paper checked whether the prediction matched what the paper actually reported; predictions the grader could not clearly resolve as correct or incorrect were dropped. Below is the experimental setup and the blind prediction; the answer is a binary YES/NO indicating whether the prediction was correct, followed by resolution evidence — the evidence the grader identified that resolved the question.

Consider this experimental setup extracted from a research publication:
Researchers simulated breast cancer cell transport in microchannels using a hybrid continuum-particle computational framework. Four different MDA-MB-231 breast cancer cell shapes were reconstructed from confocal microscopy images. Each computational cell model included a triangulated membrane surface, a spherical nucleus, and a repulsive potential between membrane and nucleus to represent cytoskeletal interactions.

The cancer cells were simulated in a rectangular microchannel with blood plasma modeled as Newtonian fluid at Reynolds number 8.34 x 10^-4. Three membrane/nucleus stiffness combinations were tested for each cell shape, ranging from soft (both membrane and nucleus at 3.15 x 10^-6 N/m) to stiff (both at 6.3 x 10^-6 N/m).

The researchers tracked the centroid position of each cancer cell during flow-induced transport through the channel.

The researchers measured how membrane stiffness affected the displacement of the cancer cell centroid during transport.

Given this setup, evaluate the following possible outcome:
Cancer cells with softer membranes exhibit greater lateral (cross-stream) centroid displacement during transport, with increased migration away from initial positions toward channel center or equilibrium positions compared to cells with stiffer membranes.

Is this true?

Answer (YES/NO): NO